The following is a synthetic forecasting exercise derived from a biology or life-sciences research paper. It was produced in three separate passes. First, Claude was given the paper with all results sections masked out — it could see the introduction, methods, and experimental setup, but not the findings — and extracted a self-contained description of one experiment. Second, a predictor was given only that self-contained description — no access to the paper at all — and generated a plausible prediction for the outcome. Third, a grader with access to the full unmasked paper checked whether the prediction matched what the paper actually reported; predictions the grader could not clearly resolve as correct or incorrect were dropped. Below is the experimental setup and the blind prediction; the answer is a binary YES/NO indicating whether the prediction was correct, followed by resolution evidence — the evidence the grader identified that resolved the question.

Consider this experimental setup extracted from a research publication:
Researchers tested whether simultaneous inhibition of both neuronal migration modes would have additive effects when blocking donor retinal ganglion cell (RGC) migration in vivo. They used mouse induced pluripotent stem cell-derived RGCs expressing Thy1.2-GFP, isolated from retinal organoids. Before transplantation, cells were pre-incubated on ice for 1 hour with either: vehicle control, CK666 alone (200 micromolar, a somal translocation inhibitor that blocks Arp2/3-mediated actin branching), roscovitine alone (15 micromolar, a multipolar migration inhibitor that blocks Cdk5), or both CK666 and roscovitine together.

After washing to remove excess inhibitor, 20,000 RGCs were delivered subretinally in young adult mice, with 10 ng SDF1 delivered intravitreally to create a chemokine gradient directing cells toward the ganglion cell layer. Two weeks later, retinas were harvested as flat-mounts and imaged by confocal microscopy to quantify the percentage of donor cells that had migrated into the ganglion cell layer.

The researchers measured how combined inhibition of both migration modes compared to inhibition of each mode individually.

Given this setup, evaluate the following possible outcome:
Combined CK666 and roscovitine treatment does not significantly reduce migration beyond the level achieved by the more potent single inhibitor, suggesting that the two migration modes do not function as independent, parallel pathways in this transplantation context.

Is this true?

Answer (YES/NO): YES